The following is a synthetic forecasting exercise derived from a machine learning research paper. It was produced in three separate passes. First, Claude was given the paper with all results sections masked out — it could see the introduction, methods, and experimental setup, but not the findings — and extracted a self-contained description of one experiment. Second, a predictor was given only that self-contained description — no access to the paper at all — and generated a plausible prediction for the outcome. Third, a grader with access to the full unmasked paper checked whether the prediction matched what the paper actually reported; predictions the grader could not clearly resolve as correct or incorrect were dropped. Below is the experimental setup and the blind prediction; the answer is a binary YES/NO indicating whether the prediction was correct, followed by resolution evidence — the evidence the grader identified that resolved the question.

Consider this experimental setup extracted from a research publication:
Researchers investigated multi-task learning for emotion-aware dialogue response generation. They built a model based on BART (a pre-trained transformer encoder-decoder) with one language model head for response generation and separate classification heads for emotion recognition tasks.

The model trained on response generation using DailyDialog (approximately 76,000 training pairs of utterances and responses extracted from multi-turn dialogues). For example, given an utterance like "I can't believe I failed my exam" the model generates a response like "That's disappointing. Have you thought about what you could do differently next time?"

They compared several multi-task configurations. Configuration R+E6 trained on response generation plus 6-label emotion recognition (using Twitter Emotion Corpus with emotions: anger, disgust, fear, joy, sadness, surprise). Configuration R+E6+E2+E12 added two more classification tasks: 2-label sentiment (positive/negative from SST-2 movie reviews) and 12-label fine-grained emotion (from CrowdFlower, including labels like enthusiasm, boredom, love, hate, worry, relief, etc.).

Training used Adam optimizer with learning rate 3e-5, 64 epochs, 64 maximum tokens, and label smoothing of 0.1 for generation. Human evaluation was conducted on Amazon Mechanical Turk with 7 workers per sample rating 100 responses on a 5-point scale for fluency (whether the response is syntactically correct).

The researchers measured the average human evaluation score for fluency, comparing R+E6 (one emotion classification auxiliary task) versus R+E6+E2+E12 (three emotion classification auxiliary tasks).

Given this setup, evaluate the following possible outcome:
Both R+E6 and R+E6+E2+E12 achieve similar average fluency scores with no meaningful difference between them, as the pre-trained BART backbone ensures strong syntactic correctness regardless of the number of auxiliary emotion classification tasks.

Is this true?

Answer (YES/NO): NO